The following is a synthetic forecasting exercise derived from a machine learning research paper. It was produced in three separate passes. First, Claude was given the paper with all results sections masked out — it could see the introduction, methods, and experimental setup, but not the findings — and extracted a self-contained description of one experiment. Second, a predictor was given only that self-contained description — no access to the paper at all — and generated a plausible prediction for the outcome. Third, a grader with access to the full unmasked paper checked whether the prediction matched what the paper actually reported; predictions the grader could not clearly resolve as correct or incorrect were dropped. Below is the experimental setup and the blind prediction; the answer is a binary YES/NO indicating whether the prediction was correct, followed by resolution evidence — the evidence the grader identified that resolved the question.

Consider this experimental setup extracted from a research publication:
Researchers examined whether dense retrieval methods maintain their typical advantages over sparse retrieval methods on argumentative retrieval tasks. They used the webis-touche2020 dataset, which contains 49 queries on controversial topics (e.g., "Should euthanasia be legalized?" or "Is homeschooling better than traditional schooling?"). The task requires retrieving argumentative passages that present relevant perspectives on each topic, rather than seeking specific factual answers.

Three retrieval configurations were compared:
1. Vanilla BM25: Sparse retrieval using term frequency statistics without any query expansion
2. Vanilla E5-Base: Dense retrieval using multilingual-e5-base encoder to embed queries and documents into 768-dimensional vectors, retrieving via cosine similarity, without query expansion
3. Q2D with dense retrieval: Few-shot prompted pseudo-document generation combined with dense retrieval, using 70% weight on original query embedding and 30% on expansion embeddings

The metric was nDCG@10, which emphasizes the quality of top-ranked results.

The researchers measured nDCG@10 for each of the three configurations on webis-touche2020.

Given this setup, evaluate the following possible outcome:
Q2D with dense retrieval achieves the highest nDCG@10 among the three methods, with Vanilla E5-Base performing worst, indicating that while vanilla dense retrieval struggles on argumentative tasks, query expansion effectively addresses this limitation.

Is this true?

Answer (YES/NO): NO